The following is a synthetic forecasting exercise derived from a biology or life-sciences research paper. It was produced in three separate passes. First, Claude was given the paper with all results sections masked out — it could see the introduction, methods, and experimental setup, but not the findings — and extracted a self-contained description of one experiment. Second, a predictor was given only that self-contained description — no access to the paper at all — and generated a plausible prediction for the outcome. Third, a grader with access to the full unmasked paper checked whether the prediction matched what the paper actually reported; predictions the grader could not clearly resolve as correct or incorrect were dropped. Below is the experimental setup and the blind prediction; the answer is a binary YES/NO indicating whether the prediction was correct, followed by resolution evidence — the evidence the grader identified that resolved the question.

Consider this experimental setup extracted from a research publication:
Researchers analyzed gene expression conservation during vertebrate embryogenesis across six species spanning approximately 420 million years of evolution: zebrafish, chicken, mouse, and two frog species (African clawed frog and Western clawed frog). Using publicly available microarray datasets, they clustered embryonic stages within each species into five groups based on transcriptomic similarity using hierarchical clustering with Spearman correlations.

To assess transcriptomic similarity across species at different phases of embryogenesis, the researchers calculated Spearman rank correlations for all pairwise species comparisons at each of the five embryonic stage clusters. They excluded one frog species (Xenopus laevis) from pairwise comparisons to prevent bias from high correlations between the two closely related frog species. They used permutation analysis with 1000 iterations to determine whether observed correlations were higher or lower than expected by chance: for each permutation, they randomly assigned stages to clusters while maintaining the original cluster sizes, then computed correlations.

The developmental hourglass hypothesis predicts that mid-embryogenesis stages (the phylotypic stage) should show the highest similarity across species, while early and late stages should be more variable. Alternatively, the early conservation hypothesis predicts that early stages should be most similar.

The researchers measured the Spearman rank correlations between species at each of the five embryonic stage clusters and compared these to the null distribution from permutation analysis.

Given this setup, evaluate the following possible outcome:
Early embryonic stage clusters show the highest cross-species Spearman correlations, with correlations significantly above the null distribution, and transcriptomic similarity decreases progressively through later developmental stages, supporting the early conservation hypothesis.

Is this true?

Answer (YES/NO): NO